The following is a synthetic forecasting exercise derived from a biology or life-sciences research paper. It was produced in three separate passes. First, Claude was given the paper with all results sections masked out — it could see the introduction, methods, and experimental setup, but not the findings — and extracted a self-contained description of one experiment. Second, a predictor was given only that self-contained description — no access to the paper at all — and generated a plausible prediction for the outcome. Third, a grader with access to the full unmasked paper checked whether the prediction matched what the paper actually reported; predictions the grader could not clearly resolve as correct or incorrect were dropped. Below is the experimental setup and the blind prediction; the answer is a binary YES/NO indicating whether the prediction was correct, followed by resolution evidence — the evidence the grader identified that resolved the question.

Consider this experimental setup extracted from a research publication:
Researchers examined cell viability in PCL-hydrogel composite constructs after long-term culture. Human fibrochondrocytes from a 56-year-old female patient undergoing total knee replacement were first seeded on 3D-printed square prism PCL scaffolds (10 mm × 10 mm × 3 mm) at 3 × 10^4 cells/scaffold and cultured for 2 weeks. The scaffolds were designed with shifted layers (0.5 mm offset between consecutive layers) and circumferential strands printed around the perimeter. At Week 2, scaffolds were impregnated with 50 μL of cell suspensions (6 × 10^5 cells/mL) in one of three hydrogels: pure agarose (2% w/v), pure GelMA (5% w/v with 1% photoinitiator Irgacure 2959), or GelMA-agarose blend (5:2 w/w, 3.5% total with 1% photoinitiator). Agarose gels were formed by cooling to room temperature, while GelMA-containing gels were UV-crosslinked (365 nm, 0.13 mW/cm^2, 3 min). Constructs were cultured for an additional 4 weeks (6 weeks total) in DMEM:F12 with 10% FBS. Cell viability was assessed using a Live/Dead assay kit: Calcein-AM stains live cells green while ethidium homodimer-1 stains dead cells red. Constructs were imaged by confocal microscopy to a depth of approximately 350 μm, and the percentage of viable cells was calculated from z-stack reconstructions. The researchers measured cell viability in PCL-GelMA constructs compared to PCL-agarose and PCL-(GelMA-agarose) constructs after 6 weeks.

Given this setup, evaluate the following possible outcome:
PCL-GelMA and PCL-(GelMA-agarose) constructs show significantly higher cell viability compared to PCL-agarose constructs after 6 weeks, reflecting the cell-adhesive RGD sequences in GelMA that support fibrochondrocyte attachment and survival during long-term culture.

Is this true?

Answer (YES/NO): NO